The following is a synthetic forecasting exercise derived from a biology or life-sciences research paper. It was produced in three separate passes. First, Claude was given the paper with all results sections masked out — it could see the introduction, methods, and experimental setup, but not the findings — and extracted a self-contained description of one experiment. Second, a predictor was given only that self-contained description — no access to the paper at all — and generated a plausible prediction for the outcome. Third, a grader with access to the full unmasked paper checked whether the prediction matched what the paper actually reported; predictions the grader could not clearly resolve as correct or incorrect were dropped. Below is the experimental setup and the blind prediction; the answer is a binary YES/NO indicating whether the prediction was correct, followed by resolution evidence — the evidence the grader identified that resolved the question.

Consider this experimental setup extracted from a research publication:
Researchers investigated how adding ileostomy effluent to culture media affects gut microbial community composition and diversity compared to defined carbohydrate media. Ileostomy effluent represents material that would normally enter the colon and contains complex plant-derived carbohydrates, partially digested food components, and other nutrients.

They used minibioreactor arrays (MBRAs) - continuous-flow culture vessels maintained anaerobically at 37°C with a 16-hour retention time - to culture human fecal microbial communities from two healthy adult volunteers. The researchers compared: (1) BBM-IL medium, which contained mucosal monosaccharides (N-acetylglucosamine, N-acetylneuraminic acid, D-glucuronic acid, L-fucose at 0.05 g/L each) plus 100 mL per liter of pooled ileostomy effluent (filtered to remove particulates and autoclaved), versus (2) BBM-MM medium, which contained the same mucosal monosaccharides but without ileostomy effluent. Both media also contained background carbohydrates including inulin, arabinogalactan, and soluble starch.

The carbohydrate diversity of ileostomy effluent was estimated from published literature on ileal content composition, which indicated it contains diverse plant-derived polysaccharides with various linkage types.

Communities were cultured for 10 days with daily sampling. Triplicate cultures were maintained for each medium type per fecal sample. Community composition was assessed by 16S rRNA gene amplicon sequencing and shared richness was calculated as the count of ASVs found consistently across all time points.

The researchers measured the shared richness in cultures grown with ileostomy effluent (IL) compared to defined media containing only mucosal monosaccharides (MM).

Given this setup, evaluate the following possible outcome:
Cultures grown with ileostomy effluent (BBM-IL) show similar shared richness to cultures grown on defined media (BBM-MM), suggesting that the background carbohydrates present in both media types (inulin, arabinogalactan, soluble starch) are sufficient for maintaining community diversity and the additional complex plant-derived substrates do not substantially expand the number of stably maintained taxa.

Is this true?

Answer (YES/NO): NO